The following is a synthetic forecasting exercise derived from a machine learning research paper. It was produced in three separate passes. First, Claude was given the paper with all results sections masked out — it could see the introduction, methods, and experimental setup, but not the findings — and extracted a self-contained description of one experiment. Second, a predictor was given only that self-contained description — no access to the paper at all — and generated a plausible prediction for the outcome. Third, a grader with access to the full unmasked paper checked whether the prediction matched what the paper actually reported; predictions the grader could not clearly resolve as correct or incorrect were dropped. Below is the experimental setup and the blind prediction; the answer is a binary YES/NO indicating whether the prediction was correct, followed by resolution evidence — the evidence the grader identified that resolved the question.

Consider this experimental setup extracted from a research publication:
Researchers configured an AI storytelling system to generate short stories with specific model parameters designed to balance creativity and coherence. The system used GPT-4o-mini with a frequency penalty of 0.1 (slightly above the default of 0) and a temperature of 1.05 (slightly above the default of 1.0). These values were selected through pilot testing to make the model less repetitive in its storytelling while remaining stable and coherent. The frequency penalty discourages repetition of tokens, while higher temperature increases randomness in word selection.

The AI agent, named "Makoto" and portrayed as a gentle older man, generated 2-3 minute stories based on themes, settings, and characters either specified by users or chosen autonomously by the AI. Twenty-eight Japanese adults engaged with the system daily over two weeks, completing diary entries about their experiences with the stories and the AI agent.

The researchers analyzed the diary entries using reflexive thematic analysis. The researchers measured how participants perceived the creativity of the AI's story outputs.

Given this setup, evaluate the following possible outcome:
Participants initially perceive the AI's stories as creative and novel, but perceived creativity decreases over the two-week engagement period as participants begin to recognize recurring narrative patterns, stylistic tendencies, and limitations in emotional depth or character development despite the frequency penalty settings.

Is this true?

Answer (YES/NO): NO